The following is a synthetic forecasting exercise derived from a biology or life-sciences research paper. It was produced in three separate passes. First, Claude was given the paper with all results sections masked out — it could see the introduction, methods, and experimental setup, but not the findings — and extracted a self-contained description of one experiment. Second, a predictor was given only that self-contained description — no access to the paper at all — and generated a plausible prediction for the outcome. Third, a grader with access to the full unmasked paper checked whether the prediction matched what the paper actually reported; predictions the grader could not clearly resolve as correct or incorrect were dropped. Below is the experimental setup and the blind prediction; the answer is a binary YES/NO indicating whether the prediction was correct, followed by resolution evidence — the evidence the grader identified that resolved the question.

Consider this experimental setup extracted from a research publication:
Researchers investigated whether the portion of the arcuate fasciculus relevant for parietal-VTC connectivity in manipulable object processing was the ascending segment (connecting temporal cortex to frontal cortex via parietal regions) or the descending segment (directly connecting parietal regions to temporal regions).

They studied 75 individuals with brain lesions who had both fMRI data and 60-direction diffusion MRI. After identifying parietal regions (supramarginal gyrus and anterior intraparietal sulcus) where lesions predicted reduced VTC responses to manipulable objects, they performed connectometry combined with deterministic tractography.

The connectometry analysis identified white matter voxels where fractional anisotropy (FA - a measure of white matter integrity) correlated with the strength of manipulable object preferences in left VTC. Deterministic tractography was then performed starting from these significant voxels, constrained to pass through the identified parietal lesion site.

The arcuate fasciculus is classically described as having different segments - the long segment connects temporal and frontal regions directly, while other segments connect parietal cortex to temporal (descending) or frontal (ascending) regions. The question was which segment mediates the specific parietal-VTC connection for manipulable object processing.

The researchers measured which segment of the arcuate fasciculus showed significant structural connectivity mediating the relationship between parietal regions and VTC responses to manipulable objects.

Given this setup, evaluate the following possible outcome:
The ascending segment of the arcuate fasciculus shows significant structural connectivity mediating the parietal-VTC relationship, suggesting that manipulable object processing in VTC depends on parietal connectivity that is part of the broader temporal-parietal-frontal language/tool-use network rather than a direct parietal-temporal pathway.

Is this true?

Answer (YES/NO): NO